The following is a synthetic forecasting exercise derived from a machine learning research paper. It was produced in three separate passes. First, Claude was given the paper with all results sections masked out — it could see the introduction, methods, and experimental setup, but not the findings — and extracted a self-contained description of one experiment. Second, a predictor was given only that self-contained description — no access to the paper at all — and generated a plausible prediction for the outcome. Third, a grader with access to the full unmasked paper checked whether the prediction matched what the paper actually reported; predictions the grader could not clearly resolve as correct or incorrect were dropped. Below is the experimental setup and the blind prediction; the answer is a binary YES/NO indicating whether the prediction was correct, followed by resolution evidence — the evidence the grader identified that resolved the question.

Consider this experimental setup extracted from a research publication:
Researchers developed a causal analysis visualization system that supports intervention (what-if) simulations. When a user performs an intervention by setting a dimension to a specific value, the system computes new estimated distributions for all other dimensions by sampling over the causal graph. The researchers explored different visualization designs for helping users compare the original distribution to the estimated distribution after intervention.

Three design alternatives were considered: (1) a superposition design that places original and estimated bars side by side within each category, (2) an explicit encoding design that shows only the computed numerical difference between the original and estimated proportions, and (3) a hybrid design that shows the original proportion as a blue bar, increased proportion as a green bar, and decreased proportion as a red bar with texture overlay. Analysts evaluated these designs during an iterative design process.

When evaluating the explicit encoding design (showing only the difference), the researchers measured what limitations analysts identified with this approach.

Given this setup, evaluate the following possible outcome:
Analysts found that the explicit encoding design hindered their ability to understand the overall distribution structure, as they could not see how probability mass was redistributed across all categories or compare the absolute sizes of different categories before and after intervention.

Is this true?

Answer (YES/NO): NO